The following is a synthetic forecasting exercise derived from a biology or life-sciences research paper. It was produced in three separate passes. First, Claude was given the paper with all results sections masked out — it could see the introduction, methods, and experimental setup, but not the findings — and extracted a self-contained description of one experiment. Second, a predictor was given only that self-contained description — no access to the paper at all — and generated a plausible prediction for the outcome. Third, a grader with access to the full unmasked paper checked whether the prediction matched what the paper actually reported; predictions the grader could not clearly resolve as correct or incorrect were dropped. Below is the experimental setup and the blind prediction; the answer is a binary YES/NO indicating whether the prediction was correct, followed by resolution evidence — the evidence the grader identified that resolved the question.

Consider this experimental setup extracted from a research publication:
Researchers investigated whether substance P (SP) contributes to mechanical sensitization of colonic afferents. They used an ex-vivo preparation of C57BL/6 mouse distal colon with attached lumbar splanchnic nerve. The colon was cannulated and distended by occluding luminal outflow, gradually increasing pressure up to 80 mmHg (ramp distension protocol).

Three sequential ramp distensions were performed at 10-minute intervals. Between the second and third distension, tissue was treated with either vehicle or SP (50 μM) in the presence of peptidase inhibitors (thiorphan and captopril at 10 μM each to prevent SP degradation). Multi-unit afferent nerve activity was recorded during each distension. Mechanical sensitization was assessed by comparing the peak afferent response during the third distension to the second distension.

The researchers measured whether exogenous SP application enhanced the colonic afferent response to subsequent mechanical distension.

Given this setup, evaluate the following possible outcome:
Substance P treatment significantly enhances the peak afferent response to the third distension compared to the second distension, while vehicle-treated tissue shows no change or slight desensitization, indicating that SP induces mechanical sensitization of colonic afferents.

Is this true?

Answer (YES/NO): YES